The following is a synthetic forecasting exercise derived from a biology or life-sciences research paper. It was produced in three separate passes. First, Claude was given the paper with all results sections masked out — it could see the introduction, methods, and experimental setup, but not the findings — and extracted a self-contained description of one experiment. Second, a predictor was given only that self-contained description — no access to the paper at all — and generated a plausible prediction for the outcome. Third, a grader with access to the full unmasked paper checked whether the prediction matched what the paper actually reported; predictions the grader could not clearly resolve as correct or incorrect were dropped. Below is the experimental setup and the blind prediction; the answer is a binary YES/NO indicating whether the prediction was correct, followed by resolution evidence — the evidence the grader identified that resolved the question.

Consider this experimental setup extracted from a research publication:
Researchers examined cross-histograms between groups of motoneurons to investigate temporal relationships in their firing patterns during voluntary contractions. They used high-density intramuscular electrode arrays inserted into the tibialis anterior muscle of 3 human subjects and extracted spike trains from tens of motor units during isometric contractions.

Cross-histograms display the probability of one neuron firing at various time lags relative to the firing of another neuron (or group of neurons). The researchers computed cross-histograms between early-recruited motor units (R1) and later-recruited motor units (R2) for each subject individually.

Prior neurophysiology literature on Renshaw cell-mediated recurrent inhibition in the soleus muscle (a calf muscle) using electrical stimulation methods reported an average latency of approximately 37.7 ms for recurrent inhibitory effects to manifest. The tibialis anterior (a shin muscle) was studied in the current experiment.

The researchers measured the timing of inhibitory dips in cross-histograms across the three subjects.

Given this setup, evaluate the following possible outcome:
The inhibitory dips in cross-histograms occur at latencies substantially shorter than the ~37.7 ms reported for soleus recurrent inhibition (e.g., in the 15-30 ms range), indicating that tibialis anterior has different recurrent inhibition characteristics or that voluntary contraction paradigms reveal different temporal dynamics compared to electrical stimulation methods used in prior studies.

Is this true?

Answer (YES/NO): NO